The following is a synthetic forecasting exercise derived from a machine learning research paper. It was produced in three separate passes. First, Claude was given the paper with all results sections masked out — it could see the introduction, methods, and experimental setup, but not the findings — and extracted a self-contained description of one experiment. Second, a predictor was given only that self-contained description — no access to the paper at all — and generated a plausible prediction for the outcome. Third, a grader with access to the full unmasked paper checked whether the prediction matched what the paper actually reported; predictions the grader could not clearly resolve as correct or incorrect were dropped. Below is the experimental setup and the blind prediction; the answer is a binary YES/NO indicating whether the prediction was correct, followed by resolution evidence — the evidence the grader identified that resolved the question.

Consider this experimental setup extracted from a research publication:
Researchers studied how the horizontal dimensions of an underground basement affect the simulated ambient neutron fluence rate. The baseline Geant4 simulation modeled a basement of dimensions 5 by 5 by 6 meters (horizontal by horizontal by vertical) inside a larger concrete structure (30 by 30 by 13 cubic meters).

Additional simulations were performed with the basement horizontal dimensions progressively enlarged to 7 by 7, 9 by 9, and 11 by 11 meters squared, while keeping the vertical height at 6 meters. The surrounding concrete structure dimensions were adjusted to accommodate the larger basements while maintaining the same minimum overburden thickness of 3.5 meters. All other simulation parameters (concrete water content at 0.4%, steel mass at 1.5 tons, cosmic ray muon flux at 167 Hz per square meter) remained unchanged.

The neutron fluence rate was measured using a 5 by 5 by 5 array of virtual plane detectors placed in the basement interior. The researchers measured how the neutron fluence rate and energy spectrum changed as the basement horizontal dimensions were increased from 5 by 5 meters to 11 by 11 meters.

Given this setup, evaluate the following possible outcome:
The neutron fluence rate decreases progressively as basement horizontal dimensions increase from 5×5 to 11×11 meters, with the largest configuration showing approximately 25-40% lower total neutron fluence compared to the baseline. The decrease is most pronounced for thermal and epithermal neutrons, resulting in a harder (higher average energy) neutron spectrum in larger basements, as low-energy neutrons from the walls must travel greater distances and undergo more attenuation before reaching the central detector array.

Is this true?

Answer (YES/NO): NO